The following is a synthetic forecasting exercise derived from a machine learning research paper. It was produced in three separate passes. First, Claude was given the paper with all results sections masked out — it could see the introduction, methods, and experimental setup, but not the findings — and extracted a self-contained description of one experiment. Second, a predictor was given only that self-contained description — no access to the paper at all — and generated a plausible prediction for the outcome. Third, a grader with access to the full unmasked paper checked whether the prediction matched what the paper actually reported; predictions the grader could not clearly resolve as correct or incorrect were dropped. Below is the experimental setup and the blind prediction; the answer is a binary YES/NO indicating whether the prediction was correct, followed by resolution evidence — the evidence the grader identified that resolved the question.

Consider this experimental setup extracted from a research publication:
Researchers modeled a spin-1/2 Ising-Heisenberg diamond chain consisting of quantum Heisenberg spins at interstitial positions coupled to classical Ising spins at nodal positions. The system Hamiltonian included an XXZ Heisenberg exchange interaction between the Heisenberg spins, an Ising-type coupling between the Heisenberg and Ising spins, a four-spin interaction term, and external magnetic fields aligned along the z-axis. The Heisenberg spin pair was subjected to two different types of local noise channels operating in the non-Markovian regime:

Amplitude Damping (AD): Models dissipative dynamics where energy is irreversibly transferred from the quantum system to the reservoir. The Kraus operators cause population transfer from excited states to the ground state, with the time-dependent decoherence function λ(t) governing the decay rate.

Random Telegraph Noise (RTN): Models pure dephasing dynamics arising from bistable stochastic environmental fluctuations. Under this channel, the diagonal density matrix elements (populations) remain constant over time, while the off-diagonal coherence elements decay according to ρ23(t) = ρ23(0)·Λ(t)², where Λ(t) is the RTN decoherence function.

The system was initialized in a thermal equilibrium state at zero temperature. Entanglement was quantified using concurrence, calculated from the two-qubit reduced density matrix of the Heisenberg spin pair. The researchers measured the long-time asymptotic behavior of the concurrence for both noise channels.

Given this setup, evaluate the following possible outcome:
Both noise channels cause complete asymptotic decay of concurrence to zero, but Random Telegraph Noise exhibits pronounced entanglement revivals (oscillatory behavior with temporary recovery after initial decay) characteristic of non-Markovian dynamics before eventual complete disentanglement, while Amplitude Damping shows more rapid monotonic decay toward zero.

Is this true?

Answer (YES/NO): NO